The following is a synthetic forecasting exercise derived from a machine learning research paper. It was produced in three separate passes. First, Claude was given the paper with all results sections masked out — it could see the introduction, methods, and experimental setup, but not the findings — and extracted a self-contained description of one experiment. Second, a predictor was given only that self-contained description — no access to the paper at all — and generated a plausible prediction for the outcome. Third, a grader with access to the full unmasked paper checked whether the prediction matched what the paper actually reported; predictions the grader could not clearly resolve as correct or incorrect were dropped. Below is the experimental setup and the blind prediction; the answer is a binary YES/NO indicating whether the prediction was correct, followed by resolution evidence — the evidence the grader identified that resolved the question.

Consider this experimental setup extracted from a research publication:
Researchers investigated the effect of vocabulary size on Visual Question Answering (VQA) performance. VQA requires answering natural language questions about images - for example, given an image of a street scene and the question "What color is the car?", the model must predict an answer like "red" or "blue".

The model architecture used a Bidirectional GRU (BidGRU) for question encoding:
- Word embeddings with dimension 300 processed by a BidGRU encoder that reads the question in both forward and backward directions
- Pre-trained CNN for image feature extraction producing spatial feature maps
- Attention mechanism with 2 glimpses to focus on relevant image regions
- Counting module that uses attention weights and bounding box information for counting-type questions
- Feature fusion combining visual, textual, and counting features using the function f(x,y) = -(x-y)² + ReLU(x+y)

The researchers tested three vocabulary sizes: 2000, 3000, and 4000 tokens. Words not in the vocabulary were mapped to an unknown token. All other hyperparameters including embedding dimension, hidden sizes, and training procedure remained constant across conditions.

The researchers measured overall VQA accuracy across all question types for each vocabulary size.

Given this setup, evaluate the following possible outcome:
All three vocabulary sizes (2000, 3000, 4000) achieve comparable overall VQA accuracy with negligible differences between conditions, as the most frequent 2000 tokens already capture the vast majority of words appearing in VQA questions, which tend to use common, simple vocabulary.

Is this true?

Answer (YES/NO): NO